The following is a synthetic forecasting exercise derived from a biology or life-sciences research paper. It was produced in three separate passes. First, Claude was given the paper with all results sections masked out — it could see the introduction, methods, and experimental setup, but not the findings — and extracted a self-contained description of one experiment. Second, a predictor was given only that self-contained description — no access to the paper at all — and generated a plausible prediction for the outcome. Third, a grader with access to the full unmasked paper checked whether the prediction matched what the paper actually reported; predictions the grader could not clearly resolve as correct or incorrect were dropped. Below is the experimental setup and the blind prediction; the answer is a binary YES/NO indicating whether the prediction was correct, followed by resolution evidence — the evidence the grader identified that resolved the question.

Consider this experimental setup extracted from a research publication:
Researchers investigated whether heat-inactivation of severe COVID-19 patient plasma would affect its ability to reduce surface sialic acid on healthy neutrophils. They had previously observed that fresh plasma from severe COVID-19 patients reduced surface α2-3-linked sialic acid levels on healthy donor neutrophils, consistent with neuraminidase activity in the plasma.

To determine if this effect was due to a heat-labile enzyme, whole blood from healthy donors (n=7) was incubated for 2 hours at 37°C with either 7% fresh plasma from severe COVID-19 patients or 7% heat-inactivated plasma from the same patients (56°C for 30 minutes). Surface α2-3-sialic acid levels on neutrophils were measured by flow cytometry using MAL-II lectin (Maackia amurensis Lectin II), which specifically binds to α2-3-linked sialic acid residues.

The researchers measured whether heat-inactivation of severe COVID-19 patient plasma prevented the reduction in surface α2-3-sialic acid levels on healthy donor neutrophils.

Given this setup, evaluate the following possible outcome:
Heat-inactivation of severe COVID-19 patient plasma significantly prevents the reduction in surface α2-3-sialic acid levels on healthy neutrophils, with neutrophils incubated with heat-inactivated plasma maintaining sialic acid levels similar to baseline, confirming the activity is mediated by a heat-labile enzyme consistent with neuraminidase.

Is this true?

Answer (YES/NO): NO